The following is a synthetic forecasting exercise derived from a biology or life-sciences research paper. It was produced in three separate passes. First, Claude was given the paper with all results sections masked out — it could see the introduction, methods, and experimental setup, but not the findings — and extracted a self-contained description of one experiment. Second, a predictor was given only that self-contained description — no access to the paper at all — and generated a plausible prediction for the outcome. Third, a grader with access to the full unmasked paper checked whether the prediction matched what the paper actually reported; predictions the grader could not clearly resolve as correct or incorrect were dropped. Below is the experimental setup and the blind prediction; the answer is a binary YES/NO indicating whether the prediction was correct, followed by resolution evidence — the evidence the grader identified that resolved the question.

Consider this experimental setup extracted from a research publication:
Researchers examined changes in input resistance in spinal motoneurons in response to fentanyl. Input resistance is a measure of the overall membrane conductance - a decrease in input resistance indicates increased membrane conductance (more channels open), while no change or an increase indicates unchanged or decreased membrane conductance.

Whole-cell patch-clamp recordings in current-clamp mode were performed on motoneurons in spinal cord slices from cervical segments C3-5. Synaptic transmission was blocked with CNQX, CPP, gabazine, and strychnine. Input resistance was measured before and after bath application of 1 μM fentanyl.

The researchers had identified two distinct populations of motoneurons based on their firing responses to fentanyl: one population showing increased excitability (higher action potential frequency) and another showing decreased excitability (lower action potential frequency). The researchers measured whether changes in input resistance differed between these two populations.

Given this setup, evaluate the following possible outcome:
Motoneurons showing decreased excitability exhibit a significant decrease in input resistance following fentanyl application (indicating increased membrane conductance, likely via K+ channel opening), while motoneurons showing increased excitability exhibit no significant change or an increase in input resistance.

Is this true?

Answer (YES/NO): YES